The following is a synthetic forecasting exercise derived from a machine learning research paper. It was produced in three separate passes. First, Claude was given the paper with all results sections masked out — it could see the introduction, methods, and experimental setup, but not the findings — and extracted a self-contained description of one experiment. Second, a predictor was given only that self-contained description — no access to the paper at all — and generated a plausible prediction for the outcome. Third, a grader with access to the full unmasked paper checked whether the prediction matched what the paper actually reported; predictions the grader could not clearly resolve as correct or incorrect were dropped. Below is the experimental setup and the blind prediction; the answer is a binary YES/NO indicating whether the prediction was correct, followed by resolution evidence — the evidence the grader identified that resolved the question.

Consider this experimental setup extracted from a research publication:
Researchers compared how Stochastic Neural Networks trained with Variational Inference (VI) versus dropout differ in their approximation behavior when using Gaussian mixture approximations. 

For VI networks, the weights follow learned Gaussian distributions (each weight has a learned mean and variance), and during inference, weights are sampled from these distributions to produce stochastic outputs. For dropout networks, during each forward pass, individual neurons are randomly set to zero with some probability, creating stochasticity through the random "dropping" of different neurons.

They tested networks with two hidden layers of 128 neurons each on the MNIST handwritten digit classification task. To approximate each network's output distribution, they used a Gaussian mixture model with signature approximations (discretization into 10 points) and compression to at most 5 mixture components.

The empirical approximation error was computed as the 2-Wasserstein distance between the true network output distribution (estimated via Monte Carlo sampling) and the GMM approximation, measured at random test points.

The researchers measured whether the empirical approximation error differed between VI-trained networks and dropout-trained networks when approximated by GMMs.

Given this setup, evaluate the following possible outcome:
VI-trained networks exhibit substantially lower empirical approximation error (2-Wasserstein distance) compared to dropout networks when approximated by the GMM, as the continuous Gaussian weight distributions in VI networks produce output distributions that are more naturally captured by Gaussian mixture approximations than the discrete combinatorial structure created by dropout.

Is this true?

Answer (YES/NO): YES